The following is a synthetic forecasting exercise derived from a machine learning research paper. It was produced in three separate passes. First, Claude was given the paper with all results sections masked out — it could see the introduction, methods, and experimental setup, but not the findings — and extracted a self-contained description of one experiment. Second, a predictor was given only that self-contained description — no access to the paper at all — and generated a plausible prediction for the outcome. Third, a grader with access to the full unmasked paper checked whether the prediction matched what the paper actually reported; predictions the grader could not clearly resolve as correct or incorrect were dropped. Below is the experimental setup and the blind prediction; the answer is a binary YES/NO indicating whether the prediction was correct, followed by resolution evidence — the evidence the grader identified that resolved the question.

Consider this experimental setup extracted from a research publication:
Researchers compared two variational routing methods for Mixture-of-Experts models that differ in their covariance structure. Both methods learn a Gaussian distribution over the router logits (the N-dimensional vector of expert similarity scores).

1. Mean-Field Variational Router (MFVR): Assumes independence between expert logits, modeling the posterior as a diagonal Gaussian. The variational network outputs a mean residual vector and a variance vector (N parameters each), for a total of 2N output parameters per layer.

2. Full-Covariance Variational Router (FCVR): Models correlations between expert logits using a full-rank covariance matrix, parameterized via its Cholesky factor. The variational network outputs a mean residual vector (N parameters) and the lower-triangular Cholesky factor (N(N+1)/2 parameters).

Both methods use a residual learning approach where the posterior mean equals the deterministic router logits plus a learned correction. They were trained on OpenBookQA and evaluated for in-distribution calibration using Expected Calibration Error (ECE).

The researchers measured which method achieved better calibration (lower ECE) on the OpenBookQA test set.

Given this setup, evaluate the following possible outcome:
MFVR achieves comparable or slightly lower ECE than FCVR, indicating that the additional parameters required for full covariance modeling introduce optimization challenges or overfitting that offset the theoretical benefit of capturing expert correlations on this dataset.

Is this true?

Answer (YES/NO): NO